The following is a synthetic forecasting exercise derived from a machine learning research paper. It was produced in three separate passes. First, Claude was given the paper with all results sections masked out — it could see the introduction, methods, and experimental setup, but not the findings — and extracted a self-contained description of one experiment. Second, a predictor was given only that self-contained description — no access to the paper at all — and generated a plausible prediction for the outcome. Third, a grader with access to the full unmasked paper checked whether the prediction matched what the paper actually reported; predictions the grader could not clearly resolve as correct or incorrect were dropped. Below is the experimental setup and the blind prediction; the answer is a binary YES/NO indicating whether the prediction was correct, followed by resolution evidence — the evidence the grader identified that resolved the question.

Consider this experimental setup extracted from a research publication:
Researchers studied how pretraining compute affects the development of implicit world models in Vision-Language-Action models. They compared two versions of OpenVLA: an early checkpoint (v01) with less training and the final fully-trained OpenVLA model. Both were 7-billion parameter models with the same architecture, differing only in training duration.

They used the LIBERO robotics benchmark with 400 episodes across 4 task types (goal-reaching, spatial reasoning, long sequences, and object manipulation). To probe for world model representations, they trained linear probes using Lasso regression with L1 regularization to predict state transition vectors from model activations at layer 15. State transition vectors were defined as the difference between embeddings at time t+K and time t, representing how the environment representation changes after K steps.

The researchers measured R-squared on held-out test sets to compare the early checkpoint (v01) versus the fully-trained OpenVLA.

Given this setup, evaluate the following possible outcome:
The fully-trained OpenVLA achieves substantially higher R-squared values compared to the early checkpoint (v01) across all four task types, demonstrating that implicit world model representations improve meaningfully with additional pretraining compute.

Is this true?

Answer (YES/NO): YES